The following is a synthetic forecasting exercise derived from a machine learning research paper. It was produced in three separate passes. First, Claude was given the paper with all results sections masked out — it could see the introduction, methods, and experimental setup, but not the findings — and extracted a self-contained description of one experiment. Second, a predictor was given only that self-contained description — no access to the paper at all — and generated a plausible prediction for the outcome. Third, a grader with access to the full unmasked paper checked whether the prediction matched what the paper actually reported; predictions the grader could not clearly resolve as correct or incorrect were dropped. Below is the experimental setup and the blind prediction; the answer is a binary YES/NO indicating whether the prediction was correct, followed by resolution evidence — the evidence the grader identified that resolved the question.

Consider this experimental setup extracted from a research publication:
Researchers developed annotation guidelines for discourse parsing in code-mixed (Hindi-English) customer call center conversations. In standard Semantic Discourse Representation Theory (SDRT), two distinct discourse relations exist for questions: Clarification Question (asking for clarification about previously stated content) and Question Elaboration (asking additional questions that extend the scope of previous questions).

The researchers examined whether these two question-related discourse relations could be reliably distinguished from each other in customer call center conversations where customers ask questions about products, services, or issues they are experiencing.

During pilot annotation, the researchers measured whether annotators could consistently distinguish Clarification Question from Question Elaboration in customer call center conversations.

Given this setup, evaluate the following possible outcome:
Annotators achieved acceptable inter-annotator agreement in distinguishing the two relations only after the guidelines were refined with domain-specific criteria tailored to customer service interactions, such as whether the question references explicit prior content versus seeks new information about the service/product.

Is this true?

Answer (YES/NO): NO